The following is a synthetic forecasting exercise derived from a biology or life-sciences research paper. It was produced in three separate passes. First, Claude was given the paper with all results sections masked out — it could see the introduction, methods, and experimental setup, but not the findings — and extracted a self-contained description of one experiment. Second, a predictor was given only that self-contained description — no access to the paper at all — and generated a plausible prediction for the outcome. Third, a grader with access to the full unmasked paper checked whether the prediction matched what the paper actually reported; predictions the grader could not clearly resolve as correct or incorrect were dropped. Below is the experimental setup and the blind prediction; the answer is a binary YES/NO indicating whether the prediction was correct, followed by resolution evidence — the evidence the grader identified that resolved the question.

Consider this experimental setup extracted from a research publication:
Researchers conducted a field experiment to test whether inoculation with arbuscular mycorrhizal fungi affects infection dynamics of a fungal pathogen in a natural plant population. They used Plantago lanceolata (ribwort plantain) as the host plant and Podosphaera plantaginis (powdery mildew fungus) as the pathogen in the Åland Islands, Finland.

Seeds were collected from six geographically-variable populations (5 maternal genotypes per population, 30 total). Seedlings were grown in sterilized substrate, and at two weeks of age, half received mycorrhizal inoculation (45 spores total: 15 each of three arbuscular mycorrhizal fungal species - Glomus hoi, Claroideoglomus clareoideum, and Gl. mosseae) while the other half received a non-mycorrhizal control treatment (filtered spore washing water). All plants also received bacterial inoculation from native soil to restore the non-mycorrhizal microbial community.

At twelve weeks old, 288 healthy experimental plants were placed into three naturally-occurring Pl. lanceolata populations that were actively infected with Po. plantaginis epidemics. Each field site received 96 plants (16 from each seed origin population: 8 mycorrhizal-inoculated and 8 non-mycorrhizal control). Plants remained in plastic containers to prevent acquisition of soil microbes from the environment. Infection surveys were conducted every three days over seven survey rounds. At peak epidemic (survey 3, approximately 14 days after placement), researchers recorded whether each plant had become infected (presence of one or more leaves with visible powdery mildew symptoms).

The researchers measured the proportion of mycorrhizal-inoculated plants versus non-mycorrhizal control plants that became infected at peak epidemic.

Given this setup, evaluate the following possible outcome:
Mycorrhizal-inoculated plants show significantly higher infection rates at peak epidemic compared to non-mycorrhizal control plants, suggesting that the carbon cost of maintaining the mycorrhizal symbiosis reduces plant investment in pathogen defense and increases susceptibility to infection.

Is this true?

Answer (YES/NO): NO